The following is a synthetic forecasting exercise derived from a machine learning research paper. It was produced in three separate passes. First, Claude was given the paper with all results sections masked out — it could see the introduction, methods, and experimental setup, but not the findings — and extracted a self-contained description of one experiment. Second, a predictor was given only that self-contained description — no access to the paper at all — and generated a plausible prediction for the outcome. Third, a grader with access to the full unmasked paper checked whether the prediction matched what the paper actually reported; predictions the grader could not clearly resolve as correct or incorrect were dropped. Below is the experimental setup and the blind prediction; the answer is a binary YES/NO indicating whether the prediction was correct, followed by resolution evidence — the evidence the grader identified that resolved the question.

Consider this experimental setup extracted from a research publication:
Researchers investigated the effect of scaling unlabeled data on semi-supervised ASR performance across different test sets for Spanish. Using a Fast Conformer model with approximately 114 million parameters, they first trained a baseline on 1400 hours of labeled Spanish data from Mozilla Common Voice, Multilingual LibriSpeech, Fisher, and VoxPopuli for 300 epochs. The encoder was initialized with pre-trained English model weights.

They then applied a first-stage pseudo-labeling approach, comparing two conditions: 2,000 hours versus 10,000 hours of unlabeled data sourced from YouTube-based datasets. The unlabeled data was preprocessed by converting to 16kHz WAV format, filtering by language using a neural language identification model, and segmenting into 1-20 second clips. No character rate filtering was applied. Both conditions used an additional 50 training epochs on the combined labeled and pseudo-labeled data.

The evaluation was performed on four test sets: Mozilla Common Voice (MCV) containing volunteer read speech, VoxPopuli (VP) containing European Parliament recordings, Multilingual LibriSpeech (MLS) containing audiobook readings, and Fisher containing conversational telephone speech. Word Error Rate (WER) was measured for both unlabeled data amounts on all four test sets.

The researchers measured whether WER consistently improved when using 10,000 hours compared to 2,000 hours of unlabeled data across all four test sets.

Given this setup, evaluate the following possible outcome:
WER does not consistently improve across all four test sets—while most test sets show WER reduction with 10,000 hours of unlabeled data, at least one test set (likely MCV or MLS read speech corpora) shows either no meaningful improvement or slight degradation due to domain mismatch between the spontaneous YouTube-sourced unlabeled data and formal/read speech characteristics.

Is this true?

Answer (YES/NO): NO